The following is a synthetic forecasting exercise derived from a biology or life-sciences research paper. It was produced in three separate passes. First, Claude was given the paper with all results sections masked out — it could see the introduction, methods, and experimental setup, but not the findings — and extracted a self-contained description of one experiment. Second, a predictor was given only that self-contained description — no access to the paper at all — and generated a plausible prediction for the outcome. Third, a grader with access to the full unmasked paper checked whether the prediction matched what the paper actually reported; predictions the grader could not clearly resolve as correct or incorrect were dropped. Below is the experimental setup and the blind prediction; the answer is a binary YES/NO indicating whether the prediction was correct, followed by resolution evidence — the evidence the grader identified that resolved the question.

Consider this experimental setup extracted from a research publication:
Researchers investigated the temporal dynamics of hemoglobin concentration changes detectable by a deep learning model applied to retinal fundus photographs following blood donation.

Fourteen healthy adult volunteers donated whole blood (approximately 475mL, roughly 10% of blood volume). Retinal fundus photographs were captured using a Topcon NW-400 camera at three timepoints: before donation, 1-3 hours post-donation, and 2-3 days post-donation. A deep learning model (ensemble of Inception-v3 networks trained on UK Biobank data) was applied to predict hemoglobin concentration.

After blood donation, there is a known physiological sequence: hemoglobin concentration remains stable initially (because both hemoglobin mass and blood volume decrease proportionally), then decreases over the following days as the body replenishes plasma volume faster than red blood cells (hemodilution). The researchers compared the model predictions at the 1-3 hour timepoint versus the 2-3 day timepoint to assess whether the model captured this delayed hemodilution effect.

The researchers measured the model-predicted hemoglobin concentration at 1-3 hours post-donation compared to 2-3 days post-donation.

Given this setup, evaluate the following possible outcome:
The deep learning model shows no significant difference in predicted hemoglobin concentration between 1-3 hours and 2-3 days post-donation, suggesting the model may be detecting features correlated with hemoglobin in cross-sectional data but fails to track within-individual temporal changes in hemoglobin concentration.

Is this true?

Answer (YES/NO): NO